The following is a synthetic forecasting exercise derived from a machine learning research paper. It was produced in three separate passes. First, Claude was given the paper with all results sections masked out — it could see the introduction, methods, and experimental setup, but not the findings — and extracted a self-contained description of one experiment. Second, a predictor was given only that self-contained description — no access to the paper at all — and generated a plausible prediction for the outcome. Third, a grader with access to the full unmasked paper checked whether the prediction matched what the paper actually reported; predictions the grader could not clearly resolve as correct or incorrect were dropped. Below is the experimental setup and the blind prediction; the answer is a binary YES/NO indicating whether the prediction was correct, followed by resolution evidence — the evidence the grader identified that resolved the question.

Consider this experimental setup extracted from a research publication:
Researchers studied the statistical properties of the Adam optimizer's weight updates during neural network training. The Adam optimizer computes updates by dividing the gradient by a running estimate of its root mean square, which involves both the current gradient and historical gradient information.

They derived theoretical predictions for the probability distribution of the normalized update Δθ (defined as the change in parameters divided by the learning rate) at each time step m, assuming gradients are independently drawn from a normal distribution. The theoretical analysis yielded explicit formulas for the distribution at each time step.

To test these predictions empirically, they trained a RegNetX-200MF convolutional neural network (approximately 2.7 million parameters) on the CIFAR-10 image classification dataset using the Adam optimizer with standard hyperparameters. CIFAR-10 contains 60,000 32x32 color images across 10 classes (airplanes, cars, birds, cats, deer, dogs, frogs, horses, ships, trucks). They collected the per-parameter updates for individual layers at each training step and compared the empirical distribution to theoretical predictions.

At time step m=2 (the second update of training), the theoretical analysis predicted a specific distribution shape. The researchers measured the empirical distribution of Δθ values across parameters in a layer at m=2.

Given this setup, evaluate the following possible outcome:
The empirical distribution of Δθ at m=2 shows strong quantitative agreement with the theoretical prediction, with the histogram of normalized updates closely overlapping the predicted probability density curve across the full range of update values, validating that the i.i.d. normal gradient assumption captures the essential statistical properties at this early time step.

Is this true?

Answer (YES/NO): YES